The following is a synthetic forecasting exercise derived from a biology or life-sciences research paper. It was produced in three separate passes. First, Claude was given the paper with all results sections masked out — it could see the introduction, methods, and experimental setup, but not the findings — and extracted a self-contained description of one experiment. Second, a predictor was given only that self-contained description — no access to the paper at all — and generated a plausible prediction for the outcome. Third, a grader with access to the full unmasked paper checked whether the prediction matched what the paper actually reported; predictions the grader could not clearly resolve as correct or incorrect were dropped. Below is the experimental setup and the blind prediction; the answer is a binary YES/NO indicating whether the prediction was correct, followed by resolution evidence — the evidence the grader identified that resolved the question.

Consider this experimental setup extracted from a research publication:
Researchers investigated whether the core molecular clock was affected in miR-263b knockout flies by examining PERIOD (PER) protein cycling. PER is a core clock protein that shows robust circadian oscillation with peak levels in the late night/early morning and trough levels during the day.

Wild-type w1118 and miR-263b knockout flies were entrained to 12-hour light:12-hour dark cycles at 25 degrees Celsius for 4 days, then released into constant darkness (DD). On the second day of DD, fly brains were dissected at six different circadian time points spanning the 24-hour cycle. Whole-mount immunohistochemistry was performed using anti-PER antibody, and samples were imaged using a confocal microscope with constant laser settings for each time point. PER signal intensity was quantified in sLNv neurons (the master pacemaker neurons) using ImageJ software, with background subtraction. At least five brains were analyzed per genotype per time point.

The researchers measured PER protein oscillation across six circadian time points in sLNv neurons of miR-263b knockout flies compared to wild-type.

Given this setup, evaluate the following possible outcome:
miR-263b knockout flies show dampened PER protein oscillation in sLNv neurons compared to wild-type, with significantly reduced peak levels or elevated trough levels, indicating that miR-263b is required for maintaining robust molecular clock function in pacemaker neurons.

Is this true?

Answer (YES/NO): NO